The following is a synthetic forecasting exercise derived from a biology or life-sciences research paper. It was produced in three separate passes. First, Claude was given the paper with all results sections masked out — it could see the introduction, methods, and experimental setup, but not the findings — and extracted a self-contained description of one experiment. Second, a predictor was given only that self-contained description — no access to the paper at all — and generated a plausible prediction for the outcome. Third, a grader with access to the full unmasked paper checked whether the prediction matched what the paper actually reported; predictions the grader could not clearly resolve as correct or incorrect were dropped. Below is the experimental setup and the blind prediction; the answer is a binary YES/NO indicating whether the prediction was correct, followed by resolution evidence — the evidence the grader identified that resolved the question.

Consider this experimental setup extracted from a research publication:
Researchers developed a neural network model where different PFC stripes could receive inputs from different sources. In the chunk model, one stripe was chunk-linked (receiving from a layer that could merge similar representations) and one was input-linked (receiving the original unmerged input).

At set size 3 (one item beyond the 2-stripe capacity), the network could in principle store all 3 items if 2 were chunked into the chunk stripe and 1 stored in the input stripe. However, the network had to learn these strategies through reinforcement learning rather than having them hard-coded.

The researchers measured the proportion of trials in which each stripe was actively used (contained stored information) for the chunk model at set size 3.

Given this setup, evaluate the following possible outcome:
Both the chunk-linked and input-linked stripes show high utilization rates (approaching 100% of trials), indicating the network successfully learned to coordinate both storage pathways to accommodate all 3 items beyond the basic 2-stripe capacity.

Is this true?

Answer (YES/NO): NO